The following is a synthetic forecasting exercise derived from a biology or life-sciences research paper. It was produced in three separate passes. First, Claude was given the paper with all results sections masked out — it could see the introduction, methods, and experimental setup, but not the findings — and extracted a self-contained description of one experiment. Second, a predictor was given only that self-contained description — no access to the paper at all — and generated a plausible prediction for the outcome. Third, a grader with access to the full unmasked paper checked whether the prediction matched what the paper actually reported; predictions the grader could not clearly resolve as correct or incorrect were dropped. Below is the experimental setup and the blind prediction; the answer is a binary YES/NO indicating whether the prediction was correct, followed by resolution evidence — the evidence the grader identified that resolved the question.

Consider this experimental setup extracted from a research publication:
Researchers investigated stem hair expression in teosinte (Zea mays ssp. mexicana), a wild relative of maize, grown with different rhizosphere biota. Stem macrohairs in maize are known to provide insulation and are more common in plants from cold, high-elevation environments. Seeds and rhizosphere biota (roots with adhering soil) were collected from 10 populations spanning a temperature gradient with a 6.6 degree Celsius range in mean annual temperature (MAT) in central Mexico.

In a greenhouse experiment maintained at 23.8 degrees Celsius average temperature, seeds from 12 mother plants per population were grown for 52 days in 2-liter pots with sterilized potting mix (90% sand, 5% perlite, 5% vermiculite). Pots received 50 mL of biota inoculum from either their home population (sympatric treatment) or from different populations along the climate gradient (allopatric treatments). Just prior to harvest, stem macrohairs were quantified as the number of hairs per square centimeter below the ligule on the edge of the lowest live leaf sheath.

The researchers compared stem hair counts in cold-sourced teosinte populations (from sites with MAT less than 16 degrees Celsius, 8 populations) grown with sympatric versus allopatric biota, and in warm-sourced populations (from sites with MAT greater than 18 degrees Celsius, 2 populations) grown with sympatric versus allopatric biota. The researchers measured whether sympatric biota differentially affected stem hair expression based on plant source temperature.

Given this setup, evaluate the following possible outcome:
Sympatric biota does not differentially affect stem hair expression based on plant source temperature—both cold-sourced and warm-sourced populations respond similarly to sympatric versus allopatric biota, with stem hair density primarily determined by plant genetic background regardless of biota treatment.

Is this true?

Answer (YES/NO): NO